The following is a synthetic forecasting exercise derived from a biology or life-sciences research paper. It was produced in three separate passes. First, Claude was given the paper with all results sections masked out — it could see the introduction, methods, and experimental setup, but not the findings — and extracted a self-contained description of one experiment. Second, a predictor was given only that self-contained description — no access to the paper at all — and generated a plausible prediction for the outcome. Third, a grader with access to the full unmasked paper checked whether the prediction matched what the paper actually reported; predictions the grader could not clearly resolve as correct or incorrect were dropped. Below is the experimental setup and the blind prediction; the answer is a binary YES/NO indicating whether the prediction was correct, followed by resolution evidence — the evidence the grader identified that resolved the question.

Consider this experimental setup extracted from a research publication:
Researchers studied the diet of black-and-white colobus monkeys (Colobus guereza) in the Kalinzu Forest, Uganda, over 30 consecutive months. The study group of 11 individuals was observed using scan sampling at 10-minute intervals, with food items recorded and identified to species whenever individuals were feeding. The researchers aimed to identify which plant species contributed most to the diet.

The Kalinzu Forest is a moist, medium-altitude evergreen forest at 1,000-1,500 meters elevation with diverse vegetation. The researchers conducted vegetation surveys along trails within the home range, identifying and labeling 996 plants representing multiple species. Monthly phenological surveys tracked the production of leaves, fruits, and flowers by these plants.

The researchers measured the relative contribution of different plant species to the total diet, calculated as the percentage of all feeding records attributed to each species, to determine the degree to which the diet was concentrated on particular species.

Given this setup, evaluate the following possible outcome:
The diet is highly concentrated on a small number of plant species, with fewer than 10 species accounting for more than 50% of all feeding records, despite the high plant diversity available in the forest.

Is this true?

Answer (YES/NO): YES